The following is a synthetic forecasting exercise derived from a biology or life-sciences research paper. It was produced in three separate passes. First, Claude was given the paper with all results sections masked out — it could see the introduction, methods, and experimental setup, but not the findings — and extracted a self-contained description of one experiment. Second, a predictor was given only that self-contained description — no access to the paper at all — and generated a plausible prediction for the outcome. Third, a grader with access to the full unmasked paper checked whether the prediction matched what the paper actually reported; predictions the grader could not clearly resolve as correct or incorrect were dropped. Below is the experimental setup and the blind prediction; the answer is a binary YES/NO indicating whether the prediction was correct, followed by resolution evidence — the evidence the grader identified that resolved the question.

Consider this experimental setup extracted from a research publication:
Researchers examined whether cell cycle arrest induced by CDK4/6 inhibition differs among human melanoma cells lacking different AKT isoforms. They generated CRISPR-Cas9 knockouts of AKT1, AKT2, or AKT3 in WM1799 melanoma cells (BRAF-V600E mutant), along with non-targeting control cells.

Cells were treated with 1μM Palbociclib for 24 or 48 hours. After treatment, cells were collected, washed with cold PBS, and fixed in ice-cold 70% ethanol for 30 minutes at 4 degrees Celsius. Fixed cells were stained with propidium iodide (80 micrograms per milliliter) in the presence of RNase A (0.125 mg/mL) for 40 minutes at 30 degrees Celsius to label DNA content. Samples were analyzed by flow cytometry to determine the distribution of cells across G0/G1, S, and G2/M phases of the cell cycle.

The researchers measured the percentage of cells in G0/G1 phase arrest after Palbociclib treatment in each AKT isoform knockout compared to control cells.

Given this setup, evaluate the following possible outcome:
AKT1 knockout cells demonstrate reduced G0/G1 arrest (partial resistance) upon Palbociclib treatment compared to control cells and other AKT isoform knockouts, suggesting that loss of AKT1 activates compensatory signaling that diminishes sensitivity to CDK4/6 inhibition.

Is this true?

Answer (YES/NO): NO